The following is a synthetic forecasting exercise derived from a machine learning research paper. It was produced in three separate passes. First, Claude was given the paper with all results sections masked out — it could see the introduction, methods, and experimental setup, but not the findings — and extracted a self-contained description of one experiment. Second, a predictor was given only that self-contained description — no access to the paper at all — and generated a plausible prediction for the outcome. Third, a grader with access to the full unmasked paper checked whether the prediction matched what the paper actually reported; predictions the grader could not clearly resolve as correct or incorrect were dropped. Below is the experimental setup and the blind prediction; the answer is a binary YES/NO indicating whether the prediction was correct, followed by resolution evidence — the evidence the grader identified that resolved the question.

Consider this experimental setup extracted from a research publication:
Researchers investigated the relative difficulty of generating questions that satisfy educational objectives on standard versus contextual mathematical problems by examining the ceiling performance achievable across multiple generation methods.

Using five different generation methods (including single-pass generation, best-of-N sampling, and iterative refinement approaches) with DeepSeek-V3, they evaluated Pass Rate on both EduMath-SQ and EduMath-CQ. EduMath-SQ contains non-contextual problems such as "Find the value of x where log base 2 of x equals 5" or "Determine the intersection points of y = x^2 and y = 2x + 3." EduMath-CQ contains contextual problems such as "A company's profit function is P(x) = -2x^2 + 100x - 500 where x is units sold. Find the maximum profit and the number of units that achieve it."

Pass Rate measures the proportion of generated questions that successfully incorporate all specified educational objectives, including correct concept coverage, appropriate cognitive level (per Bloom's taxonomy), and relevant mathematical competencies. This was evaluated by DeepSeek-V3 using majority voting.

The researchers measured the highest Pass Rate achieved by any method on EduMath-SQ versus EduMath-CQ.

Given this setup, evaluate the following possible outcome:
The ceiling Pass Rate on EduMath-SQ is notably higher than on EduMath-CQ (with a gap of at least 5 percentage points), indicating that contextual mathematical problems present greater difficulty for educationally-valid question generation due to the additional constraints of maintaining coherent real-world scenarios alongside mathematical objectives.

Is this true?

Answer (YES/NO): YES